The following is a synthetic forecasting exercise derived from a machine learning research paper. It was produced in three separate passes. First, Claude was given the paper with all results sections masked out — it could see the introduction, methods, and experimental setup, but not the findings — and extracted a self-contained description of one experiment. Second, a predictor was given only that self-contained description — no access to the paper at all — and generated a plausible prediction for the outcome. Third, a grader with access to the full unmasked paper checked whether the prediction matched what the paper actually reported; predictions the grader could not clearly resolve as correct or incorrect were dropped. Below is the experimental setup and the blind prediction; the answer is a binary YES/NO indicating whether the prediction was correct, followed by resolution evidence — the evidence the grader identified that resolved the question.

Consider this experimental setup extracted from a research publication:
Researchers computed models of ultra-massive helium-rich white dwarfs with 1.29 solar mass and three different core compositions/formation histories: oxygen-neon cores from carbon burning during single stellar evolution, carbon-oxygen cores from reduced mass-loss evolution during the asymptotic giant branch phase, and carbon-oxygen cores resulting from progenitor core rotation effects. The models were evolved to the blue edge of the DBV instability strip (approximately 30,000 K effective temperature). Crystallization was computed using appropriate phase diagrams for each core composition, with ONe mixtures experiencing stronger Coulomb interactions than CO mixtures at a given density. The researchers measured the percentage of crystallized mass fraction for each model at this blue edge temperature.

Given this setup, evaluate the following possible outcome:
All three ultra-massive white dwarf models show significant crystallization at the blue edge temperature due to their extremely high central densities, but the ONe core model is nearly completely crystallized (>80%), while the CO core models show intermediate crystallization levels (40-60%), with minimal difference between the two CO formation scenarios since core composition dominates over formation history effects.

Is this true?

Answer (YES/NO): NO